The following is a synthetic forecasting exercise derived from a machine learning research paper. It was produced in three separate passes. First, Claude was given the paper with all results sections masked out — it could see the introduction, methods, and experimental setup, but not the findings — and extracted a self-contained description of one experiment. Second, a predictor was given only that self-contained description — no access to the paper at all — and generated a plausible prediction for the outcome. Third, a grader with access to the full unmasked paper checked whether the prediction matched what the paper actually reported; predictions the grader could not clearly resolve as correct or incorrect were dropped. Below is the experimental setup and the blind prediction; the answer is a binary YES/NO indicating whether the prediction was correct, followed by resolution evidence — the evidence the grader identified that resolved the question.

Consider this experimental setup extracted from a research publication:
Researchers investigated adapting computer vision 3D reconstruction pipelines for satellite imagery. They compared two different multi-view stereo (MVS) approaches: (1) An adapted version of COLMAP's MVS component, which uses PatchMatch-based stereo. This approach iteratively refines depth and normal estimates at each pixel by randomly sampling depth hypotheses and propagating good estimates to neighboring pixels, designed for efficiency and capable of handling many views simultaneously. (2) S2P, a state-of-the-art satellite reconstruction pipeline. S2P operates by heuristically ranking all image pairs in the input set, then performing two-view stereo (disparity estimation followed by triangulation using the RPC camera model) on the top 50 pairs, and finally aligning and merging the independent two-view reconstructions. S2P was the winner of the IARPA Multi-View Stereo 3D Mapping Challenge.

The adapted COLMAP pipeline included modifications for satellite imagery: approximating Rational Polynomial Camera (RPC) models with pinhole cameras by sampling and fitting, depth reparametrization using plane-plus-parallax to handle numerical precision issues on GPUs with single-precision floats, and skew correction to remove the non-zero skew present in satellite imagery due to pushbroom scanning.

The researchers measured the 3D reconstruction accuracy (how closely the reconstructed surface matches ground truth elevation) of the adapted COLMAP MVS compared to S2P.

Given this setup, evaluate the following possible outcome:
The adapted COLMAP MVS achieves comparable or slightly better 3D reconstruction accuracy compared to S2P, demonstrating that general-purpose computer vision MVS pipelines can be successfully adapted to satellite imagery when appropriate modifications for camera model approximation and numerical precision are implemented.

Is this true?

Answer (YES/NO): NO